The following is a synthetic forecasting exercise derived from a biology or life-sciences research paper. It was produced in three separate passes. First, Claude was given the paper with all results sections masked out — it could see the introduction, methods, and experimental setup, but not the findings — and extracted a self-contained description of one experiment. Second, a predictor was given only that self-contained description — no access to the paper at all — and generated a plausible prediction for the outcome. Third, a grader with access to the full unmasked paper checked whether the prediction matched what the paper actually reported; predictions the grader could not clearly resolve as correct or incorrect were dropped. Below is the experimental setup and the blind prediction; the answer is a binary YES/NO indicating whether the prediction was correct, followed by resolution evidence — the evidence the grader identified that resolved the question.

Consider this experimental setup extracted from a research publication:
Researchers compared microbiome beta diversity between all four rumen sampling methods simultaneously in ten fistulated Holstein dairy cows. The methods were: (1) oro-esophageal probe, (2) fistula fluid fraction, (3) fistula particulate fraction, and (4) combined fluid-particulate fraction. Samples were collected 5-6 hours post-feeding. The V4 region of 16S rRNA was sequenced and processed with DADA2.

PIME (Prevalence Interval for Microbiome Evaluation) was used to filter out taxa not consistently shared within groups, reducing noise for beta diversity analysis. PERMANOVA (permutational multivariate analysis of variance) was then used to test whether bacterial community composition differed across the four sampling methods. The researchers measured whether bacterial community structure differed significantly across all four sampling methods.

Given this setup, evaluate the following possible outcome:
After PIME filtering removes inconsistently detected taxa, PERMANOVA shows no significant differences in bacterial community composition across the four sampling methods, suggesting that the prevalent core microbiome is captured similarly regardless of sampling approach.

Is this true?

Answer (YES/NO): YES